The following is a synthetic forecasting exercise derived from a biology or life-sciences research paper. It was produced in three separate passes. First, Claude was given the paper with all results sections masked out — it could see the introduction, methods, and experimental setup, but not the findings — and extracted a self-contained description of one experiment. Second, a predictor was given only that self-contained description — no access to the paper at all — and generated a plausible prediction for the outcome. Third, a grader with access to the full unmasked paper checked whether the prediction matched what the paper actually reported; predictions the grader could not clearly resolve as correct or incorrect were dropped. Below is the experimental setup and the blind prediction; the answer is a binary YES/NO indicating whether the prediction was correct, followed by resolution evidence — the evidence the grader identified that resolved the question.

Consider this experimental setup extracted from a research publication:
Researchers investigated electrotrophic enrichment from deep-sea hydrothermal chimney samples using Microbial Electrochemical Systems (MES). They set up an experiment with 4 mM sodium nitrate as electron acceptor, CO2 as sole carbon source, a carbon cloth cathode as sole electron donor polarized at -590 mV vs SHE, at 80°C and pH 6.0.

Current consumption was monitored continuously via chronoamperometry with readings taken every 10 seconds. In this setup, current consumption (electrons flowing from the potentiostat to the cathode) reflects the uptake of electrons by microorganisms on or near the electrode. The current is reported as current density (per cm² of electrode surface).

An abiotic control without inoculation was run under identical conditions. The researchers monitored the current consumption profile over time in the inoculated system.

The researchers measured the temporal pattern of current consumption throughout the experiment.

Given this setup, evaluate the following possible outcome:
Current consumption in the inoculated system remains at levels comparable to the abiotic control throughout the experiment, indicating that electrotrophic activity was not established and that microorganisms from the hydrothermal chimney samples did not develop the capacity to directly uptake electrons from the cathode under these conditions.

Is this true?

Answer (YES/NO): NO